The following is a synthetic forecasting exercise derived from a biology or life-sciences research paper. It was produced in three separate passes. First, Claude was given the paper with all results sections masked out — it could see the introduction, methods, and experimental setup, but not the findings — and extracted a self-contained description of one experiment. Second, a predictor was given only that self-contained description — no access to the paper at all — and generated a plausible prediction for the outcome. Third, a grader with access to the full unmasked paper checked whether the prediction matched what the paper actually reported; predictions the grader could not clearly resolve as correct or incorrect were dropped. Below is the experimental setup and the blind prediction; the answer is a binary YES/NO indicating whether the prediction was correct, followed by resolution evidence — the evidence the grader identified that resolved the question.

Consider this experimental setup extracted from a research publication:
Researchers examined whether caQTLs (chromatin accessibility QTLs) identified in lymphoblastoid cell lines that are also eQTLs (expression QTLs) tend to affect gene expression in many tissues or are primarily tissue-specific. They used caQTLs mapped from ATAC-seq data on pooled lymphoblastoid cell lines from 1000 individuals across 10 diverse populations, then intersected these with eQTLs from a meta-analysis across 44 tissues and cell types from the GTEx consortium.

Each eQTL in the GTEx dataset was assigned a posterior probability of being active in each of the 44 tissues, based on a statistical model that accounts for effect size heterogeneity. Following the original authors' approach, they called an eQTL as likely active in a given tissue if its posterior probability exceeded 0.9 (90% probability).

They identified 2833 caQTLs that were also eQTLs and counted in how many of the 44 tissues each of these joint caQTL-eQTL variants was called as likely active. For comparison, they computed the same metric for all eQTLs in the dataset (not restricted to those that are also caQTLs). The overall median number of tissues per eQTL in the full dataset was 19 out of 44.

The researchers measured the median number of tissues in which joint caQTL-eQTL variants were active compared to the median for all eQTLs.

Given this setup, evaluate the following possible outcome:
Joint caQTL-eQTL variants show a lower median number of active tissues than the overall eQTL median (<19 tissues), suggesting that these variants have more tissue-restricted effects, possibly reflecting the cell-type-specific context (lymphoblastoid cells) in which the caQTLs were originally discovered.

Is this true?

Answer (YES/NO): NO